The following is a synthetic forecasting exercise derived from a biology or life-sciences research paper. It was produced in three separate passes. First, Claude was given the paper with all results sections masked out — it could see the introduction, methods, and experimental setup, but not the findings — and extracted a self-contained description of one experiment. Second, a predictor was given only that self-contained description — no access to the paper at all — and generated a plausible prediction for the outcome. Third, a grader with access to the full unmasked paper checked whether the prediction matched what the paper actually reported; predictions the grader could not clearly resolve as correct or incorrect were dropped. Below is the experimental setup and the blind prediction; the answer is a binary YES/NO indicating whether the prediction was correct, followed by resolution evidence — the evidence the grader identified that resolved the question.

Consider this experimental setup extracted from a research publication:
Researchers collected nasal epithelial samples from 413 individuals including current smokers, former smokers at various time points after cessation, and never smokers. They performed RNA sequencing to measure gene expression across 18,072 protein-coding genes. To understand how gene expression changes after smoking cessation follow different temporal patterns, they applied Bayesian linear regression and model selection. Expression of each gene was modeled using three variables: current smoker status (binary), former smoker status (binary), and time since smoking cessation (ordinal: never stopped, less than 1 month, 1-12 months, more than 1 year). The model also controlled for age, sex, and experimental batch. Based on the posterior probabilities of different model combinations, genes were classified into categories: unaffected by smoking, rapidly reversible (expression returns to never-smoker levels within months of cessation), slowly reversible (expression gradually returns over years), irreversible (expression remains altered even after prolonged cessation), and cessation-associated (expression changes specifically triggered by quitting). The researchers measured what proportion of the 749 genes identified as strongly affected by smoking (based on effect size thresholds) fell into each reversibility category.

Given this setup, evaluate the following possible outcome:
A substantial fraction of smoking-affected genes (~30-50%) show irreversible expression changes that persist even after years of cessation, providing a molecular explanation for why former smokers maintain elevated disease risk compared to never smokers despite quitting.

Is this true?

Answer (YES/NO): NO